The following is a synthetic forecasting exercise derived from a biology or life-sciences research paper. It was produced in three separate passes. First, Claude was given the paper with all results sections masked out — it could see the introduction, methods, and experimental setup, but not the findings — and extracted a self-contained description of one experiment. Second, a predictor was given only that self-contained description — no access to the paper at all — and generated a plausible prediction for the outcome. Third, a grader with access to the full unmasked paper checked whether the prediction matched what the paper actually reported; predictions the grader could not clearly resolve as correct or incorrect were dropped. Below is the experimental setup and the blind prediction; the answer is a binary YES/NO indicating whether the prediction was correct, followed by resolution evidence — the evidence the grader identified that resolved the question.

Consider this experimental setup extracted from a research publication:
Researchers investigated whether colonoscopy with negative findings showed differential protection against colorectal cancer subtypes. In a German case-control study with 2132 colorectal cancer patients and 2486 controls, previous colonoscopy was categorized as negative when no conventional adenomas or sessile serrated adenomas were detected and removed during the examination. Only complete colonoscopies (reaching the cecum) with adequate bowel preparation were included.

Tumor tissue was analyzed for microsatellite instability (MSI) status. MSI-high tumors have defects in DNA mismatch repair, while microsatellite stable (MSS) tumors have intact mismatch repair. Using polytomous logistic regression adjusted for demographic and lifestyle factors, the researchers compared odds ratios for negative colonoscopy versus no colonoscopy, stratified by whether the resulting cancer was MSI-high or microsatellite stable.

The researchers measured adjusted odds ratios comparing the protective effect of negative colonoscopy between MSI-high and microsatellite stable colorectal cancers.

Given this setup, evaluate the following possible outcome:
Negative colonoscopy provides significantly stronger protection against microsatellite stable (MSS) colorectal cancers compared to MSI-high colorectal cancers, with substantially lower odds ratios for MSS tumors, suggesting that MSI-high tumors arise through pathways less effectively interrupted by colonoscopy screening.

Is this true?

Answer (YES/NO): YES